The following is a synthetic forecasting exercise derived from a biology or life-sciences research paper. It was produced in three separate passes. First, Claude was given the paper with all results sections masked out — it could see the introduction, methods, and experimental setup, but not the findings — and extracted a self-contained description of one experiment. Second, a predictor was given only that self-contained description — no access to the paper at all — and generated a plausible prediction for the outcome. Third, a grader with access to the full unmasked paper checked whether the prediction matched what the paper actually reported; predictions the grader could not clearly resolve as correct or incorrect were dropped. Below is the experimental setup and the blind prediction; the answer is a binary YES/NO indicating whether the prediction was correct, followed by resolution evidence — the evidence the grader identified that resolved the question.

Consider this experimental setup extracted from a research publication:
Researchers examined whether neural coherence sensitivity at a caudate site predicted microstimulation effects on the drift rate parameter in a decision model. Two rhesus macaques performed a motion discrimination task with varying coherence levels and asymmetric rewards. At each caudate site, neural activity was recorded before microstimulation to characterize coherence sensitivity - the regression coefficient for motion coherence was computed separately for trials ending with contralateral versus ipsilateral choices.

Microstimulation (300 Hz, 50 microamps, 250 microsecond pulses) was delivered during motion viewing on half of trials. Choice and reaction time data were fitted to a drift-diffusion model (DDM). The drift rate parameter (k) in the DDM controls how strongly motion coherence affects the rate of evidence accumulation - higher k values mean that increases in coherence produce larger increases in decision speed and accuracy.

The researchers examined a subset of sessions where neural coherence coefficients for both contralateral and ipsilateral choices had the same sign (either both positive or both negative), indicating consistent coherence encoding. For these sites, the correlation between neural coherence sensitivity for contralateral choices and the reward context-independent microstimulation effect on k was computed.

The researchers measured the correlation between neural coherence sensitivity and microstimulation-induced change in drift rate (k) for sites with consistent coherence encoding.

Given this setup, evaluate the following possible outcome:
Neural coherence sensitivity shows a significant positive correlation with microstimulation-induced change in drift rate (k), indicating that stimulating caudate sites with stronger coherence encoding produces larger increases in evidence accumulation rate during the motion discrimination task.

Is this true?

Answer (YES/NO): NO